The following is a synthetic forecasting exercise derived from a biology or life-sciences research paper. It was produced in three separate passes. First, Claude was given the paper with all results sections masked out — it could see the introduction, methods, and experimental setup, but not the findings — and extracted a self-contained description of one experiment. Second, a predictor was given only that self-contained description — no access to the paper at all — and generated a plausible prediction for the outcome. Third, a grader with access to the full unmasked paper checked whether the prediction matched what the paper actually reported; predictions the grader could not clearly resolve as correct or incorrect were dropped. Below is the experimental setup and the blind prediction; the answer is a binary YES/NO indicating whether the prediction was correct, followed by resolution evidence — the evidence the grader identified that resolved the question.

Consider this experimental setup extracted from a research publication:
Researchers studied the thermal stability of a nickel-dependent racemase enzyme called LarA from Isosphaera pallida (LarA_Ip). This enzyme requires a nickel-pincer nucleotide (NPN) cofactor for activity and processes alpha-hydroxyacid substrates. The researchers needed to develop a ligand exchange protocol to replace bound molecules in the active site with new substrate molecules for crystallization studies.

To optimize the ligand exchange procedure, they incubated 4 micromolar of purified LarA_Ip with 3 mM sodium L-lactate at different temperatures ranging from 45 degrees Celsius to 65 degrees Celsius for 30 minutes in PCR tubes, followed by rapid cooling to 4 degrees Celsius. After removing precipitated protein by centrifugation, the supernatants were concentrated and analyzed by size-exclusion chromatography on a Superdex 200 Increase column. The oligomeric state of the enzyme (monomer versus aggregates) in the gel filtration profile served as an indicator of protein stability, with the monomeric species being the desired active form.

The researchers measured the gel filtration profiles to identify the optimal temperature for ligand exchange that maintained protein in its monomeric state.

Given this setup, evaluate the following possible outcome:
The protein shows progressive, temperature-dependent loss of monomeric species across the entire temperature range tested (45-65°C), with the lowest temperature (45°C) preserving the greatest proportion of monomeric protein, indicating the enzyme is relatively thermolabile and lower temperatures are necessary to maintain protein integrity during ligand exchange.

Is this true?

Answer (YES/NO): NO